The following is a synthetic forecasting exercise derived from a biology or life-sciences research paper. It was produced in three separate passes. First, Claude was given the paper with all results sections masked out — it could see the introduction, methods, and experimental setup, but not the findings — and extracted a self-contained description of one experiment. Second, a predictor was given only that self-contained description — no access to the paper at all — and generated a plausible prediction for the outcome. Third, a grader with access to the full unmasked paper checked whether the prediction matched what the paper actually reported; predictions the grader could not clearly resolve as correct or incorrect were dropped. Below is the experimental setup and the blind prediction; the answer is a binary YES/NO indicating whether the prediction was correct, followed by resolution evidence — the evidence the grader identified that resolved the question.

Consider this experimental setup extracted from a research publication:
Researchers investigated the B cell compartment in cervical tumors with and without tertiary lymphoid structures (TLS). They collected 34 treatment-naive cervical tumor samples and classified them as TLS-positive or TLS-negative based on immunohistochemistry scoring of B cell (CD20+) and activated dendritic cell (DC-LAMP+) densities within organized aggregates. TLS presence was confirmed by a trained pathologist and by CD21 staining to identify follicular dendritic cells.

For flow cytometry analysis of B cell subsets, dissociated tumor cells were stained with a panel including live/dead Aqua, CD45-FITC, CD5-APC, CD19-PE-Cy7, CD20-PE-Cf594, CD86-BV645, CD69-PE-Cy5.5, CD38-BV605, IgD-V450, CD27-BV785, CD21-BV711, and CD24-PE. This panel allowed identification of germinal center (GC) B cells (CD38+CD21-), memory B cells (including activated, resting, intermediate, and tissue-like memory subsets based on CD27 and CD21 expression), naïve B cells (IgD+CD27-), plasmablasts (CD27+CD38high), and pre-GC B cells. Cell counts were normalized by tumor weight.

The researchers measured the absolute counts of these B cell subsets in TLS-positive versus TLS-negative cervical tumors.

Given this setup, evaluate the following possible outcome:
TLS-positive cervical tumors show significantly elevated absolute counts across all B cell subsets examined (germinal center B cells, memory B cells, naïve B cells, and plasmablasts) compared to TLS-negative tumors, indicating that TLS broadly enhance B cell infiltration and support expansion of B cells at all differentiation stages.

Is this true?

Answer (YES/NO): NO